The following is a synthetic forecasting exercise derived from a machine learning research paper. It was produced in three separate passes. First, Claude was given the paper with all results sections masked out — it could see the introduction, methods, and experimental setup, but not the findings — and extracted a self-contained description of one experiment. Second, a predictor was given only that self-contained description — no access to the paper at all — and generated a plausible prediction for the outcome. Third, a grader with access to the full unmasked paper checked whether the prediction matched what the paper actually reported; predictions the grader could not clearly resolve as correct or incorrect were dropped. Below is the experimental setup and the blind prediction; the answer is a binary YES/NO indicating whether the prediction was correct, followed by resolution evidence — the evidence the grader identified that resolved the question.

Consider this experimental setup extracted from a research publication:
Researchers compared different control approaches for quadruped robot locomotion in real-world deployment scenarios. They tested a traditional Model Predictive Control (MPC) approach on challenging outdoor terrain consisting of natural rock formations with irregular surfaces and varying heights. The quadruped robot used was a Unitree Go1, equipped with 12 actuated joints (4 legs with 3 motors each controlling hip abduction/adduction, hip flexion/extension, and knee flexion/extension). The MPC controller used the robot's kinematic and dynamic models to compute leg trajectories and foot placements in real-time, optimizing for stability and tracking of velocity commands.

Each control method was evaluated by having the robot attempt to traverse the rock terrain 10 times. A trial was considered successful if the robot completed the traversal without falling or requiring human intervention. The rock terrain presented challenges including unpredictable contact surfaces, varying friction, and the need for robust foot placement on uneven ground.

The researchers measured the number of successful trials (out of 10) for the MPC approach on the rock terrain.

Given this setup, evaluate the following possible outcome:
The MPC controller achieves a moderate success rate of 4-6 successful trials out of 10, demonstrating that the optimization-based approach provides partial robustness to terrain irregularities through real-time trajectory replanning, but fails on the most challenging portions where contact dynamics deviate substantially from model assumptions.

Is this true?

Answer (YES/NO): NO